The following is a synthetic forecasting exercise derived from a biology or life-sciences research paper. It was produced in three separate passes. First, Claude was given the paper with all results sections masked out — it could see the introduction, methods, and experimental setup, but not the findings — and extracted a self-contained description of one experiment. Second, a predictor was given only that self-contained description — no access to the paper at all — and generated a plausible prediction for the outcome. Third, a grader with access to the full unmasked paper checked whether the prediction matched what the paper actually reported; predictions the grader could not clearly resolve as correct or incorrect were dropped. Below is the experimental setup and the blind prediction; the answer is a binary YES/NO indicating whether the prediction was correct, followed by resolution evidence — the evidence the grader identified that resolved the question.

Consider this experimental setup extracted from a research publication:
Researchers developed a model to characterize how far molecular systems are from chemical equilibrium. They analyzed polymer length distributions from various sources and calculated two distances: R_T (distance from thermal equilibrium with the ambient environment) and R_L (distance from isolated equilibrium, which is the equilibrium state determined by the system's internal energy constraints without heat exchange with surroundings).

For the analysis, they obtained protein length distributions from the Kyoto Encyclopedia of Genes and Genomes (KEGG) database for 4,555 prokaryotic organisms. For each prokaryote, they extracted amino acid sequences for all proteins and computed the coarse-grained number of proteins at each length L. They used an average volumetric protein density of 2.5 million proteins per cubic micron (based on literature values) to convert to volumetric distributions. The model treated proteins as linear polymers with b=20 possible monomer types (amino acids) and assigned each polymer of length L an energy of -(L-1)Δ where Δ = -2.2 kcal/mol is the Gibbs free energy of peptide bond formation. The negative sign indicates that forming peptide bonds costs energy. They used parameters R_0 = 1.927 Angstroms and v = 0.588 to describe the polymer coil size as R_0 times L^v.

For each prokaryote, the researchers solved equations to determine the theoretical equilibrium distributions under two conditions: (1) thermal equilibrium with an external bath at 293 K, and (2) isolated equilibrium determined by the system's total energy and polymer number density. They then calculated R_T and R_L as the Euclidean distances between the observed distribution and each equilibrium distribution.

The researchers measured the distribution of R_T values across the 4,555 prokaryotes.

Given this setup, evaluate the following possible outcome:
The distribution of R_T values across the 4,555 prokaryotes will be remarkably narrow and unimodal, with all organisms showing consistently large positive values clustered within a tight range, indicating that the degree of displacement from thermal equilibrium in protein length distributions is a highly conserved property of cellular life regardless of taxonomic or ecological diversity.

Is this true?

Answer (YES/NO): YES